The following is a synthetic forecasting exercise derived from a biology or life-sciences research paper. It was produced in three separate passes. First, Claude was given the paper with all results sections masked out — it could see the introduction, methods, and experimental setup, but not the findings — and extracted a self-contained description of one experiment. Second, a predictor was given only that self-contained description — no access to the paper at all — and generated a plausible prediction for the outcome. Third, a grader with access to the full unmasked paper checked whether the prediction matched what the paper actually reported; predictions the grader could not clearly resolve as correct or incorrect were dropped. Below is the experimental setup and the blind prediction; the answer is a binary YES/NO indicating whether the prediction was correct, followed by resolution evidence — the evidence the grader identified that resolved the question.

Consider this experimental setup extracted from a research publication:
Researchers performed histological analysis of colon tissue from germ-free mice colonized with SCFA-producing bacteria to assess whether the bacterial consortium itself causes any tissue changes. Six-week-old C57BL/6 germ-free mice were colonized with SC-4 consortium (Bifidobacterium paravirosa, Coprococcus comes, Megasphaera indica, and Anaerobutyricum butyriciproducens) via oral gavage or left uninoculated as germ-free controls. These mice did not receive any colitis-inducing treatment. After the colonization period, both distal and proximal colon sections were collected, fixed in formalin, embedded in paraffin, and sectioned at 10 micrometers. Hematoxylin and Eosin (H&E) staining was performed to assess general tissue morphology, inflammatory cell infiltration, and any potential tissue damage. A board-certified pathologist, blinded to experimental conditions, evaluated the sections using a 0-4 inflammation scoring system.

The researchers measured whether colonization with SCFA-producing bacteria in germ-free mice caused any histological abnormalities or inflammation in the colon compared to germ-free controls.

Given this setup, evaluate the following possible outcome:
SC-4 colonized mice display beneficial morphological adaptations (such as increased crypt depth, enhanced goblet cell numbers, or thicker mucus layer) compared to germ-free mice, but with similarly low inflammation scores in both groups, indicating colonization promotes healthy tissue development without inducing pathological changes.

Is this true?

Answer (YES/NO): YES